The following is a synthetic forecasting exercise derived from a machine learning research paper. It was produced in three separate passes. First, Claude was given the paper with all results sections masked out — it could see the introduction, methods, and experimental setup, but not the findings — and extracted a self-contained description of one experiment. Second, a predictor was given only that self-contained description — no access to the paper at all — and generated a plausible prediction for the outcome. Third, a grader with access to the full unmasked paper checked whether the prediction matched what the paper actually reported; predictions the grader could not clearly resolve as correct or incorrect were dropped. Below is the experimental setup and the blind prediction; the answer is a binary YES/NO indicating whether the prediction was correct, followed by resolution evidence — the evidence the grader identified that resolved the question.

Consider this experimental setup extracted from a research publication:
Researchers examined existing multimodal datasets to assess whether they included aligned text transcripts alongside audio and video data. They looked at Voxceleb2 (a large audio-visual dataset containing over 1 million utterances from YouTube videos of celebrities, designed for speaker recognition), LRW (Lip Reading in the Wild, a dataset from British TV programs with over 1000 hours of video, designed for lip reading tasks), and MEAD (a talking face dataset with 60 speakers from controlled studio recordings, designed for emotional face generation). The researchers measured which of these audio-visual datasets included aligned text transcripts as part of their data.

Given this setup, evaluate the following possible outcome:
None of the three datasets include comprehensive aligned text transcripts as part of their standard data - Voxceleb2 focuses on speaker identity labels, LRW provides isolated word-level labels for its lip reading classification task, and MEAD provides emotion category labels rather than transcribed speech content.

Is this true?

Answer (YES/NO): NO